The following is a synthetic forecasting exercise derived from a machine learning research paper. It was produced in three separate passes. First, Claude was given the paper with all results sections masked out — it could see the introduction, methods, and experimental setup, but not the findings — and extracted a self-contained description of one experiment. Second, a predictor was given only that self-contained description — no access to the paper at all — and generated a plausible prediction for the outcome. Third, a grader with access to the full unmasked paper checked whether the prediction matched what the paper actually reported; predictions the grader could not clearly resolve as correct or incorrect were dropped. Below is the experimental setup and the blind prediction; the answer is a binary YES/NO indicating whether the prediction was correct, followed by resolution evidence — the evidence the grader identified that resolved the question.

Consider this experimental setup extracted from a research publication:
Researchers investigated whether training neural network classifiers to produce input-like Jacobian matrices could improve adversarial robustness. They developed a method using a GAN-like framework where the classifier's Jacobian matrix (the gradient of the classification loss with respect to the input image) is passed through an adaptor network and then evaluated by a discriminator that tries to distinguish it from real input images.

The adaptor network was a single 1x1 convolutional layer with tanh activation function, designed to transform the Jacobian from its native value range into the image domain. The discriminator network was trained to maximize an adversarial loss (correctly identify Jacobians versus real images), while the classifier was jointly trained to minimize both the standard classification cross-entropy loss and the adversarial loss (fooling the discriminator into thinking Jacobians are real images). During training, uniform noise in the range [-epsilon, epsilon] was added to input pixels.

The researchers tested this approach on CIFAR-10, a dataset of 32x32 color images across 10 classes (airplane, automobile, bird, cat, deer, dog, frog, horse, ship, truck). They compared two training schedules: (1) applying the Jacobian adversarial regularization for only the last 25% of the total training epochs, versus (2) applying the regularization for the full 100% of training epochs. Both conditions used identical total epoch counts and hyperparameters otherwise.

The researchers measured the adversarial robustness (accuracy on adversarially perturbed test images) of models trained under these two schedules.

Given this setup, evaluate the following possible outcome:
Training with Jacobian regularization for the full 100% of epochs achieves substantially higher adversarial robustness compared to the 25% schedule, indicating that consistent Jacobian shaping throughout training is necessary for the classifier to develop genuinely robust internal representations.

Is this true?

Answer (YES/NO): NO